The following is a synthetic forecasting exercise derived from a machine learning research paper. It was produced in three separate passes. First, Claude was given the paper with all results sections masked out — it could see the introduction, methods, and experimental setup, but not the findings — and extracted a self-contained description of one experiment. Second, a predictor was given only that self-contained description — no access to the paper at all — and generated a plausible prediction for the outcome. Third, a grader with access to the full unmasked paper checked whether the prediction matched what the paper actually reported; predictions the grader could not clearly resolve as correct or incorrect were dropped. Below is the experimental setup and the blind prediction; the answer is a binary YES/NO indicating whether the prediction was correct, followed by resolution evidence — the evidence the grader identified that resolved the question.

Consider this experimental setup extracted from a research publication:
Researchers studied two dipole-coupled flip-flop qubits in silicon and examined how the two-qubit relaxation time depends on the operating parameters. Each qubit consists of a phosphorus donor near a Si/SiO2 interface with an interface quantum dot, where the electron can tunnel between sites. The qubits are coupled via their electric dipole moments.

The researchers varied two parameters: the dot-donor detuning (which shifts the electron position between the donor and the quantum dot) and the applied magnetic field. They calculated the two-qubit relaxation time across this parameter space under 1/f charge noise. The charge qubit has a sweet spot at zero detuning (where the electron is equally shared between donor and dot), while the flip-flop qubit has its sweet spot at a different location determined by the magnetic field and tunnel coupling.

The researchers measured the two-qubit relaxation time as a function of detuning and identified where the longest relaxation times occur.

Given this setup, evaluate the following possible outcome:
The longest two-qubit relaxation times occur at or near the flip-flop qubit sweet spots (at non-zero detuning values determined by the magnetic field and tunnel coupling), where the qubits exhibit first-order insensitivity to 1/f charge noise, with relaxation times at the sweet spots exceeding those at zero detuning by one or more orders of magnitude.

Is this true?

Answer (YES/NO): NO